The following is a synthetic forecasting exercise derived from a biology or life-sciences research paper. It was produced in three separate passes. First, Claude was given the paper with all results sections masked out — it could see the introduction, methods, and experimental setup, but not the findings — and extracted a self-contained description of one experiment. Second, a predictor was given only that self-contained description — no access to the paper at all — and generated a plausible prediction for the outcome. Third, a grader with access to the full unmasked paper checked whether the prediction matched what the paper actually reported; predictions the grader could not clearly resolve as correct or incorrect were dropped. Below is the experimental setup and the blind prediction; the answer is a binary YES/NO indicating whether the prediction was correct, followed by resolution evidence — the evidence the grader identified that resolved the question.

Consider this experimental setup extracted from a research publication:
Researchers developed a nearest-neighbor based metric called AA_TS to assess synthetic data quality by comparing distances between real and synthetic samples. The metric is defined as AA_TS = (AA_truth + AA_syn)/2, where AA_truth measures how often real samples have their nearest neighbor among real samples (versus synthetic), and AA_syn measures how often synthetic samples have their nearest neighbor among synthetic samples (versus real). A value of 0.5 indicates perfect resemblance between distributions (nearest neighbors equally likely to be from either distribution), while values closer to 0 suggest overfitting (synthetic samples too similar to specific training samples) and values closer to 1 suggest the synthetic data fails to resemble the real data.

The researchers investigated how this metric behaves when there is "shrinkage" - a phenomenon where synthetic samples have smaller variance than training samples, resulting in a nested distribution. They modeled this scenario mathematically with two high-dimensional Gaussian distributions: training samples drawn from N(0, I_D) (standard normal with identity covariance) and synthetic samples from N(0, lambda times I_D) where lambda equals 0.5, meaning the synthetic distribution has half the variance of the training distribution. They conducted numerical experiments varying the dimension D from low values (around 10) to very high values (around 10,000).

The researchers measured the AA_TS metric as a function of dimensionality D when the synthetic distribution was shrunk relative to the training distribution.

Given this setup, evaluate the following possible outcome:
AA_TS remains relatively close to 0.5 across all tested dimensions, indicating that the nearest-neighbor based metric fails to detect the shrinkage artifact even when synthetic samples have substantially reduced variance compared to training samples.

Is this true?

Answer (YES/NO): YES